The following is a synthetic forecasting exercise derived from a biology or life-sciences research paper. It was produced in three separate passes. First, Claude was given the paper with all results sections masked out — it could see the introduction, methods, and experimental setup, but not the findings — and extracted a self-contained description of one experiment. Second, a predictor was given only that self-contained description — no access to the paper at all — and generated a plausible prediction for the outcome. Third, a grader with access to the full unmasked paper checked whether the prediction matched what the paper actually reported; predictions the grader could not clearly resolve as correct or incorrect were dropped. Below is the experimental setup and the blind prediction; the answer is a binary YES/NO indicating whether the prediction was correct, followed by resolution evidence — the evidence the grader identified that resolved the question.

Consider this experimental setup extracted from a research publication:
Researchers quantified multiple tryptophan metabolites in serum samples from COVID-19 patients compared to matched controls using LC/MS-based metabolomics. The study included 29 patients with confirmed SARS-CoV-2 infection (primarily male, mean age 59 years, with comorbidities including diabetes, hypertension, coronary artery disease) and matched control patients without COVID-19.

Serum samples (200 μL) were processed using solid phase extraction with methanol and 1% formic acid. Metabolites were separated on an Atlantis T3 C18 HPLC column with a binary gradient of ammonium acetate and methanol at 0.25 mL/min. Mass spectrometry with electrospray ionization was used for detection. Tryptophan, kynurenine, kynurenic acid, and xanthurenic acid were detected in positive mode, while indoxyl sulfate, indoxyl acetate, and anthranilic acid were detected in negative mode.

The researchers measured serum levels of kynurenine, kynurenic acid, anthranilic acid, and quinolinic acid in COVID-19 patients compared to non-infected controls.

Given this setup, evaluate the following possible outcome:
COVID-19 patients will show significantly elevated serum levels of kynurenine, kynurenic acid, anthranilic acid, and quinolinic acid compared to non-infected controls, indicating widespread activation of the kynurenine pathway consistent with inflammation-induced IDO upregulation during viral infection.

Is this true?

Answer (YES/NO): YES